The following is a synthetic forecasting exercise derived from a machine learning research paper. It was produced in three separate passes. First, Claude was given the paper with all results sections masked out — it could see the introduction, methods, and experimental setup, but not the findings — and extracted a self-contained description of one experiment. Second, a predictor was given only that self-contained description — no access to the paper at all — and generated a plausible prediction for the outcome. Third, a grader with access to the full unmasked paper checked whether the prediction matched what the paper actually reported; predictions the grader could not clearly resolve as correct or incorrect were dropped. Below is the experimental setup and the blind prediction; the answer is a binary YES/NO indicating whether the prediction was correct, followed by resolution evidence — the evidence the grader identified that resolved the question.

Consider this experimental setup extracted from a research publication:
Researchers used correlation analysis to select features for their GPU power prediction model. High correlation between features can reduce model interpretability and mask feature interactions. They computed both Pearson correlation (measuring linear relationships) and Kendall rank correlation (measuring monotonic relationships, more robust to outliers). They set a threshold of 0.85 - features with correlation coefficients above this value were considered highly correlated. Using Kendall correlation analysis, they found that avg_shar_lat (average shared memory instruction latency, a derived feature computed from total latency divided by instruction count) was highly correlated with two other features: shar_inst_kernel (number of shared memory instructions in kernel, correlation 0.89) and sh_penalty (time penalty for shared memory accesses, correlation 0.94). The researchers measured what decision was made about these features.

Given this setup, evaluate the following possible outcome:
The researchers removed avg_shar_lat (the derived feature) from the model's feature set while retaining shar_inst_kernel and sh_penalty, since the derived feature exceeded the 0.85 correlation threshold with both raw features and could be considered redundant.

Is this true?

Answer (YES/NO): NO